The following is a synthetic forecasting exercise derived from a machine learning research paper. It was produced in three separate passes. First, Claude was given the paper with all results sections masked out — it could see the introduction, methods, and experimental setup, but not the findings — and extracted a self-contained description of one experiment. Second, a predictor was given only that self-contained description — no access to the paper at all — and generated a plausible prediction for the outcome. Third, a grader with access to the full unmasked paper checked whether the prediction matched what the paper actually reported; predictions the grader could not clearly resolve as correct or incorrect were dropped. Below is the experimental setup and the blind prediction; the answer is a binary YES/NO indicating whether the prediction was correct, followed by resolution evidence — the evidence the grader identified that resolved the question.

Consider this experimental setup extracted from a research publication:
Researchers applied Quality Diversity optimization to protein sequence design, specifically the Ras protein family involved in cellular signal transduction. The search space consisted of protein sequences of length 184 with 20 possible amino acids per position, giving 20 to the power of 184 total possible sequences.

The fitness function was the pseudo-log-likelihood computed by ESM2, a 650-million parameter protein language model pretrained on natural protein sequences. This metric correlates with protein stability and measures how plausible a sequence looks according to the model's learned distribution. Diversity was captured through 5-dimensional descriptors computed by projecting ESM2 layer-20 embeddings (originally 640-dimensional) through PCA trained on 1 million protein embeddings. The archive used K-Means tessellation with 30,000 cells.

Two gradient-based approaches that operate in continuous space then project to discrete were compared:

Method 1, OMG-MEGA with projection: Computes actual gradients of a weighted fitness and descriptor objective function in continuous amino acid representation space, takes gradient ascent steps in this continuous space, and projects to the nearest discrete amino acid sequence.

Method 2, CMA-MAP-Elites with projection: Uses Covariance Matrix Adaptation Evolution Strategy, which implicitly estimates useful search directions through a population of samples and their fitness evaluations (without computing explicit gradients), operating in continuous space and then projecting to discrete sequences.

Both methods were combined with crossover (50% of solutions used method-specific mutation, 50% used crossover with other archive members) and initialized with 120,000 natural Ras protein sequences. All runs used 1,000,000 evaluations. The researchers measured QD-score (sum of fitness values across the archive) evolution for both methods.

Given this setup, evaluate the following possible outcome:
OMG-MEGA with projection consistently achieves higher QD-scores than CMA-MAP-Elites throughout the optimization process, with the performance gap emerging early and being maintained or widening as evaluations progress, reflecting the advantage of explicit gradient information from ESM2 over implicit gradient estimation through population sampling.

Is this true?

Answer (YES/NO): NO